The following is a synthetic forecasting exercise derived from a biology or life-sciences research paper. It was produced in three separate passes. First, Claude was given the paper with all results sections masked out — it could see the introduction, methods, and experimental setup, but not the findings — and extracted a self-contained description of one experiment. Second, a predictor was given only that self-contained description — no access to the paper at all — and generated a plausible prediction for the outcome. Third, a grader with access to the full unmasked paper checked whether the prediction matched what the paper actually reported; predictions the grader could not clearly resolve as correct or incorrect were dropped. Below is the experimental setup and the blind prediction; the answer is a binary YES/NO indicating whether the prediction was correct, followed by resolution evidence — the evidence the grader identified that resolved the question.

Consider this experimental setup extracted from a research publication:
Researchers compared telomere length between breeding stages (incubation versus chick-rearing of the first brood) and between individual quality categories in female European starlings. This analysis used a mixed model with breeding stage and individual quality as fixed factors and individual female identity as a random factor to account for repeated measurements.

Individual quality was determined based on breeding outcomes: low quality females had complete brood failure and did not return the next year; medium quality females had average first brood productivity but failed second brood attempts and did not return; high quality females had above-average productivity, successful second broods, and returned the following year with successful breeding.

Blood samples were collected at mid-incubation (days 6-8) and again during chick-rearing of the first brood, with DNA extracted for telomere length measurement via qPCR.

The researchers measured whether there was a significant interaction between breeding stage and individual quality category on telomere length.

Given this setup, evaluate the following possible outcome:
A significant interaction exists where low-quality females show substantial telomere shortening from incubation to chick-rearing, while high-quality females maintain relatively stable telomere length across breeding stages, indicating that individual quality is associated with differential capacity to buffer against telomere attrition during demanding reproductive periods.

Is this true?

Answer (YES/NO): NO